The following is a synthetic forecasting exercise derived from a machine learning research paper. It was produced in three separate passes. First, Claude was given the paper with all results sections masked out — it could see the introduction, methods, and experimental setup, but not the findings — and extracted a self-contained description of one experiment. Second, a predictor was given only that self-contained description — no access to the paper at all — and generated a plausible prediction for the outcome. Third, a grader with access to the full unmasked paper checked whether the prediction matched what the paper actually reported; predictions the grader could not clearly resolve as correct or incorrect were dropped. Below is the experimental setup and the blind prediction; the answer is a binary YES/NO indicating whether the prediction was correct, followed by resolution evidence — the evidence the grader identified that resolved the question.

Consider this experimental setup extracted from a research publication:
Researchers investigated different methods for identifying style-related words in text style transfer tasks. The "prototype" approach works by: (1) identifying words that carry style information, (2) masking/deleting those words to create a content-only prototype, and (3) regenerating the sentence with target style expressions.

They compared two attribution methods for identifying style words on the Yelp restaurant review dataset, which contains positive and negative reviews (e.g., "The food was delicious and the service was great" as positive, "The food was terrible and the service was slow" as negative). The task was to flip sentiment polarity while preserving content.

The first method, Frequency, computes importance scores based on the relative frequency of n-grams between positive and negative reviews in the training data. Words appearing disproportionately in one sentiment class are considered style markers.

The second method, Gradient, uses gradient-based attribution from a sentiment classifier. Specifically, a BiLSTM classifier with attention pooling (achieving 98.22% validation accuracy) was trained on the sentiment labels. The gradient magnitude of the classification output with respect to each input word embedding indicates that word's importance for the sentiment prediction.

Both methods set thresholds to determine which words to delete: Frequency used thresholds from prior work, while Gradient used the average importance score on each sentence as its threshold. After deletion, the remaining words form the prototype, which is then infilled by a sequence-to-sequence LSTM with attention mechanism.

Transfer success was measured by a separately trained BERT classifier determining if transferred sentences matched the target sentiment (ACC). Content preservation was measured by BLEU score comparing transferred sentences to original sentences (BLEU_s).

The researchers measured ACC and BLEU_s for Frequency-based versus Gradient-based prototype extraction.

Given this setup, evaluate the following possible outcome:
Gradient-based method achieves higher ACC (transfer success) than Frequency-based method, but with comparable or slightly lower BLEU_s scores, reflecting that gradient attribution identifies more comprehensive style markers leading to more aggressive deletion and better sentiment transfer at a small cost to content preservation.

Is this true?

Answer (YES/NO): NO